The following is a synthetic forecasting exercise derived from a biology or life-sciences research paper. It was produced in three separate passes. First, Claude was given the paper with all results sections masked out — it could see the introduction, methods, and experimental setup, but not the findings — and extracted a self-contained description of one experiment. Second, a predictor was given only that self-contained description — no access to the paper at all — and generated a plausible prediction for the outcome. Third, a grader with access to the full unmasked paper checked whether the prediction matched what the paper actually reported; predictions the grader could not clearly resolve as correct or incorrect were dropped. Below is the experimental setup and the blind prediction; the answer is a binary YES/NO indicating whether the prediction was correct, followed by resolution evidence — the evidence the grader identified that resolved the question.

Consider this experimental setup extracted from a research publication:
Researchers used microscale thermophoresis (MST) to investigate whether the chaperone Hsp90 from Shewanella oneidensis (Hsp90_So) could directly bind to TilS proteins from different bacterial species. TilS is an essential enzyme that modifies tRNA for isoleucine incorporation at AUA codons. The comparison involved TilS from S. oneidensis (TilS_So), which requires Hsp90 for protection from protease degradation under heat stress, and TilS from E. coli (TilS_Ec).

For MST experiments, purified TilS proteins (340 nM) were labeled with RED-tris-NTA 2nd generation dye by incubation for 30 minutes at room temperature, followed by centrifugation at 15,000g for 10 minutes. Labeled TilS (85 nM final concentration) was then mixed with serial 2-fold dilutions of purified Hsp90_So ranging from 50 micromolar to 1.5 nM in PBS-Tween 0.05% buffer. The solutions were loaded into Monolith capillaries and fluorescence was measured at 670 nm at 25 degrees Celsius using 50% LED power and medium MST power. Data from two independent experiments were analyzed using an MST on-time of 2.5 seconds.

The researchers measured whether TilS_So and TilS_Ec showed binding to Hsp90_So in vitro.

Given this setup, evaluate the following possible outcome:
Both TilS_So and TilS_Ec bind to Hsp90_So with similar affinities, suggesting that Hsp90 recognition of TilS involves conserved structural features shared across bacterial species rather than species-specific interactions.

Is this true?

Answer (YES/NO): NO